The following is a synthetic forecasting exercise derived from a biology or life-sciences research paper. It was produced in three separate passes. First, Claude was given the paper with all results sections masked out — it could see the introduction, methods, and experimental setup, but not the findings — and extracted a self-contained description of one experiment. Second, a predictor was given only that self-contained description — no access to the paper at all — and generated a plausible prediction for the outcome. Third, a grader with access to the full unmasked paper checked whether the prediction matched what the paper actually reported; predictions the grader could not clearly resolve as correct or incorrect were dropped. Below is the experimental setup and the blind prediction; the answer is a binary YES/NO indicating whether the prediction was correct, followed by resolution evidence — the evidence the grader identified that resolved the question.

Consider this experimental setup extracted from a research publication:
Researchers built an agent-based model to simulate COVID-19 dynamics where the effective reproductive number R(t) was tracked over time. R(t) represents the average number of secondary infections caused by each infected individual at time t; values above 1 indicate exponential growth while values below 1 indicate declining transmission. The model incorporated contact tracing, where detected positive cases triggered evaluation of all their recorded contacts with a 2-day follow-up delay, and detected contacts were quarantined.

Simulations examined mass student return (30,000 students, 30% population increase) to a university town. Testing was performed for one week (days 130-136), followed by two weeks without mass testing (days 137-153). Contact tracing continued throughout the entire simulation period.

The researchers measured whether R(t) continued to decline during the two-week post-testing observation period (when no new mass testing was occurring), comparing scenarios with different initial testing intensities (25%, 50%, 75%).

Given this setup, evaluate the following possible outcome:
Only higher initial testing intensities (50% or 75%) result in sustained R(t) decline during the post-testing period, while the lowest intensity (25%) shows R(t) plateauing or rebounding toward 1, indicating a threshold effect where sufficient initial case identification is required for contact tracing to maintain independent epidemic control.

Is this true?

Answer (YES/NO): NO